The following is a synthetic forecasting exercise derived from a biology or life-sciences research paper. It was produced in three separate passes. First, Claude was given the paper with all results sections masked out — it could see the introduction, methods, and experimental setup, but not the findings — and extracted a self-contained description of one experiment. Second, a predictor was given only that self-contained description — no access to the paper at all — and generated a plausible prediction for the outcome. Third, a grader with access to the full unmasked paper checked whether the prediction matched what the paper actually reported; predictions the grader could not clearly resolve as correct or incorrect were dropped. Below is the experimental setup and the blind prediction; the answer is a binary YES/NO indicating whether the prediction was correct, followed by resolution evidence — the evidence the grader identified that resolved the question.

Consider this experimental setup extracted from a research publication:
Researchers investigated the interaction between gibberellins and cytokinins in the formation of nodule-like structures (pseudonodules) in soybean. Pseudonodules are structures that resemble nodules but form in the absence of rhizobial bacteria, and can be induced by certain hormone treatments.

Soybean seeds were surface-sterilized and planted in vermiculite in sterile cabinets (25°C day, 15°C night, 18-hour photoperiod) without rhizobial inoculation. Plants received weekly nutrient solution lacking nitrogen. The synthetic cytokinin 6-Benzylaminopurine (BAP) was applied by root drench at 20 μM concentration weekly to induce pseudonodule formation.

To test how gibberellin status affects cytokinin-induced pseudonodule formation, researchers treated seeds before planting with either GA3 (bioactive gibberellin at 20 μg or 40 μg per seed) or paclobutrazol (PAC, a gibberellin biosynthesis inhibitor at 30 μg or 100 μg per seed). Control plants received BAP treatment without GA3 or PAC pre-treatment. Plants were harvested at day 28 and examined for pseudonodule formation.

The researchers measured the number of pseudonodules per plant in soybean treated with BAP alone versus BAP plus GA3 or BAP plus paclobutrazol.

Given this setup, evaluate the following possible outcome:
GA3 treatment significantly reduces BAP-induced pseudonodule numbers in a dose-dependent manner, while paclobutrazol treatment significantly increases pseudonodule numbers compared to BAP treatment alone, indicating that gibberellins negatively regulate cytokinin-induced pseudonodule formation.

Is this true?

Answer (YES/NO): NO